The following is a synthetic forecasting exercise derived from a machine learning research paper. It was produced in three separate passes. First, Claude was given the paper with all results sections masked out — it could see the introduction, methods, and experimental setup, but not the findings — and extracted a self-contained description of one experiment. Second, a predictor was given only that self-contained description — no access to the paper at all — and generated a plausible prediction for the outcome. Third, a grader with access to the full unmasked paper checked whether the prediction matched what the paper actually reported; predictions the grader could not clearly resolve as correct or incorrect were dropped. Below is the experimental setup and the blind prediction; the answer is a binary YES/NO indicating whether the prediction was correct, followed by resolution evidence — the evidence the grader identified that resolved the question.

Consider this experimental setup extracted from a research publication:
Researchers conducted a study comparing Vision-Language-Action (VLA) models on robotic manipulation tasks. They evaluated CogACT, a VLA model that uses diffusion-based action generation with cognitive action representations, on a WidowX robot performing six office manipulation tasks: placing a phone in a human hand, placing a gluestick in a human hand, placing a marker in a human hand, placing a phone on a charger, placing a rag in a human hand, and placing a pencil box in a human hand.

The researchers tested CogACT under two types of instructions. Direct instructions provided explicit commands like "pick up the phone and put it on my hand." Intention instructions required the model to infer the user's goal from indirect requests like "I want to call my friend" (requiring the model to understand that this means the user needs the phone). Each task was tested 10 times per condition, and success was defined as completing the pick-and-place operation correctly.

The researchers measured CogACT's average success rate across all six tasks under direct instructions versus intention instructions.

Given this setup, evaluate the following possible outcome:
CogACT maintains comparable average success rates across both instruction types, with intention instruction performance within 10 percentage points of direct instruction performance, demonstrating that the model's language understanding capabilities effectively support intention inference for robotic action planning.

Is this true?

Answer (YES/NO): NO